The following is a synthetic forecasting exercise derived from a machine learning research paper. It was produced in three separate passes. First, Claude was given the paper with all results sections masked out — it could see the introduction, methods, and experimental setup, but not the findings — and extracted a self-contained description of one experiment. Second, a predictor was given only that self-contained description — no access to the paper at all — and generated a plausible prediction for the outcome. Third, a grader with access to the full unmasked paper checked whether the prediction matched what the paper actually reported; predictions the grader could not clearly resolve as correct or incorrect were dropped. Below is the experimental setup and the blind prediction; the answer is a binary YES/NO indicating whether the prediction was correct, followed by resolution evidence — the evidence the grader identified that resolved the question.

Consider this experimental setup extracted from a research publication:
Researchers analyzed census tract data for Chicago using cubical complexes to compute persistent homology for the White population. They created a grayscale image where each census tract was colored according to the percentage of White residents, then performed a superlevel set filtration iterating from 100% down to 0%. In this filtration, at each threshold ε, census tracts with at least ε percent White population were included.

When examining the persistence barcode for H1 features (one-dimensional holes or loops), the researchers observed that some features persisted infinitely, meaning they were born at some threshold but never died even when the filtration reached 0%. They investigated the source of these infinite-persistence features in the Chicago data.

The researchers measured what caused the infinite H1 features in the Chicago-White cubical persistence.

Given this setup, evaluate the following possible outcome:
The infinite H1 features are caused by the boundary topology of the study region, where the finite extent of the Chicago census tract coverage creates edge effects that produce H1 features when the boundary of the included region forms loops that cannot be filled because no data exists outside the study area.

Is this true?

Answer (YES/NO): NO